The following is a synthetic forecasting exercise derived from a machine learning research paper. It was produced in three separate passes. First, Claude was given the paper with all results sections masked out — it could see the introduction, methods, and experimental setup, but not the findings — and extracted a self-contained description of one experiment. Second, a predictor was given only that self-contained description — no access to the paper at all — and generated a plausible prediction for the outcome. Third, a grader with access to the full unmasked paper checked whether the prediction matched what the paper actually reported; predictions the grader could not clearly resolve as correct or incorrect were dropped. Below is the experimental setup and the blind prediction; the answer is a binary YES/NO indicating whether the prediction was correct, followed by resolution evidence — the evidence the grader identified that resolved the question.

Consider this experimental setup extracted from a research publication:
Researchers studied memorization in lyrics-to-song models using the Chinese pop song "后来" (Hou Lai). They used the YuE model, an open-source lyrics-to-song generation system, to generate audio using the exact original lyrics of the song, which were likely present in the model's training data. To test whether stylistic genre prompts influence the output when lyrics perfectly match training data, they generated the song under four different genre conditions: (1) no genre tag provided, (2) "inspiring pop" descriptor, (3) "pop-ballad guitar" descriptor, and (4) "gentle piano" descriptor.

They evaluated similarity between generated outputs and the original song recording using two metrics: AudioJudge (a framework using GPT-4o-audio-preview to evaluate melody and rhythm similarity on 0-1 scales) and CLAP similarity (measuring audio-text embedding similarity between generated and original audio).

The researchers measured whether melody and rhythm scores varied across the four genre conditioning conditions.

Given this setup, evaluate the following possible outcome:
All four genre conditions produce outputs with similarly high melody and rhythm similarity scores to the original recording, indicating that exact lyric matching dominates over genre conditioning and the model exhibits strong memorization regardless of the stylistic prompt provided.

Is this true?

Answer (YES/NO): YES